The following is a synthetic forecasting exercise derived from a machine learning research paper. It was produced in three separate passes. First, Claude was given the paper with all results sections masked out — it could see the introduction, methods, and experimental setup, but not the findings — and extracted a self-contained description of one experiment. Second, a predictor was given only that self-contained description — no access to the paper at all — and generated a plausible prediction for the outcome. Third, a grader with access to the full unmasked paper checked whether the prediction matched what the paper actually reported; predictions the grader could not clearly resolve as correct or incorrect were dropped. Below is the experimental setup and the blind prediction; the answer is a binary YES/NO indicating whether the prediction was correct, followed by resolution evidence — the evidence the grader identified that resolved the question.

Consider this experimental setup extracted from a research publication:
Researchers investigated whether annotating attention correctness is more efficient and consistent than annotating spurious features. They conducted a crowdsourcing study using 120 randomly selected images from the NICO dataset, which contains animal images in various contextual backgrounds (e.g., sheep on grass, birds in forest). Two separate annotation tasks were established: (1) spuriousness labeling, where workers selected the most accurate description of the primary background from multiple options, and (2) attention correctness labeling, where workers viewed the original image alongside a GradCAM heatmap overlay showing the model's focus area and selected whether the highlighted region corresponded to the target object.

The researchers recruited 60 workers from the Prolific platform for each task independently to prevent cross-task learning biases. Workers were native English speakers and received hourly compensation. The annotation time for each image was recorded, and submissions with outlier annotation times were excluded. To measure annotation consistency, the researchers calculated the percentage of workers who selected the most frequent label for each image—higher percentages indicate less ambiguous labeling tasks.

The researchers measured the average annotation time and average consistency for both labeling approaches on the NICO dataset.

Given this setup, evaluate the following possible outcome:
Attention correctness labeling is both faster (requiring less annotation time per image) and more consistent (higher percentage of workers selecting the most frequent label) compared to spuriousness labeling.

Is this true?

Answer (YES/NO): YES